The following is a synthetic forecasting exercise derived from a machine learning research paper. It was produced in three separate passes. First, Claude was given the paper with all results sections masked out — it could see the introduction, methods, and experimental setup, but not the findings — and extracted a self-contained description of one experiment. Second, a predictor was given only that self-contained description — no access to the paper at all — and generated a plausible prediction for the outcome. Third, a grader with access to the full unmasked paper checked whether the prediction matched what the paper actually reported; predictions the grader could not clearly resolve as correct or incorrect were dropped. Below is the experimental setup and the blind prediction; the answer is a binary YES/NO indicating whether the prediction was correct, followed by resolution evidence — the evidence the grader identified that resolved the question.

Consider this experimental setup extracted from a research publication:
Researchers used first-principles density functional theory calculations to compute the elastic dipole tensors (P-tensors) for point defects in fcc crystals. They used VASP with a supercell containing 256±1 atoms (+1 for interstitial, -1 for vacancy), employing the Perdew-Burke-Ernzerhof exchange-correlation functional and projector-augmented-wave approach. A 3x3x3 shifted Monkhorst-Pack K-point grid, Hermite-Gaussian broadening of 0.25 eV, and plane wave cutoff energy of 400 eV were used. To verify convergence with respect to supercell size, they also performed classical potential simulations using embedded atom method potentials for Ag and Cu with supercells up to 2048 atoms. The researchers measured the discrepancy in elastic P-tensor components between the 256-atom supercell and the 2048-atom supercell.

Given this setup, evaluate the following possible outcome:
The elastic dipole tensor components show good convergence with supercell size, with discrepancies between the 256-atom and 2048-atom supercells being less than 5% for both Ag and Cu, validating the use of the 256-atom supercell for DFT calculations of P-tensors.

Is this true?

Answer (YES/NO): YES